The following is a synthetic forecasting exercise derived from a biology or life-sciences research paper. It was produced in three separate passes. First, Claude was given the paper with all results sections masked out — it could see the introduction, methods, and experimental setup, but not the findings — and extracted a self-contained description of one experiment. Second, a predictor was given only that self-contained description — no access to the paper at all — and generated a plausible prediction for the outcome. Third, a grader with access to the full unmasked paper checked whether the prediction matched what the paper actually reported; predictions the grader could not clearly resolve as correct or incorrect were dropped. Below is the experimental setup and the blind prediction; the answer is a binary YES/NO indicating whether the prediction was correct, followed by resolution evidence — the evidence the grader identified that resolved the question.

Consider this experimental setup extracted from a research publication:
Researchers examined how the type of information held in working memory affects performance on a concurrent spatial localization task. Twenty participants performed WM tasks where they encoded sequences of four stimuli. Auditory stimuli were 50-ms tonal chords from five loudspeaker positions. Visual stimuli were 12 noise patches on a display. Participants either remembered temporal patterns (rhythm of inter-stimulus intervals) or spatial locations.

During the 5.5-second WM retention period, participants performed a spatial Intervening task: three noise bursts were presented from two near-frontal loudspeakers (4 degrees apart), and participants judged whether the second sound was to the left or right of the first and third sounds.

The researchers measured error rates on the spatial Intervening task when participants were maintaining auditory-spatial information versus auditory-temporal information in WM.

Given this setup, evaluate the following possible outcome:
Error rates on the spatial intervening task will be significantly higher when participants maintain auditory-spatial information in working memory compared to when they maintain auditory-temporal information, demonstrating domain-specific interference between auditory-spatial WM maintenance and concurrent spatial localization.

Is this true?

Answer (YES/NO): NO